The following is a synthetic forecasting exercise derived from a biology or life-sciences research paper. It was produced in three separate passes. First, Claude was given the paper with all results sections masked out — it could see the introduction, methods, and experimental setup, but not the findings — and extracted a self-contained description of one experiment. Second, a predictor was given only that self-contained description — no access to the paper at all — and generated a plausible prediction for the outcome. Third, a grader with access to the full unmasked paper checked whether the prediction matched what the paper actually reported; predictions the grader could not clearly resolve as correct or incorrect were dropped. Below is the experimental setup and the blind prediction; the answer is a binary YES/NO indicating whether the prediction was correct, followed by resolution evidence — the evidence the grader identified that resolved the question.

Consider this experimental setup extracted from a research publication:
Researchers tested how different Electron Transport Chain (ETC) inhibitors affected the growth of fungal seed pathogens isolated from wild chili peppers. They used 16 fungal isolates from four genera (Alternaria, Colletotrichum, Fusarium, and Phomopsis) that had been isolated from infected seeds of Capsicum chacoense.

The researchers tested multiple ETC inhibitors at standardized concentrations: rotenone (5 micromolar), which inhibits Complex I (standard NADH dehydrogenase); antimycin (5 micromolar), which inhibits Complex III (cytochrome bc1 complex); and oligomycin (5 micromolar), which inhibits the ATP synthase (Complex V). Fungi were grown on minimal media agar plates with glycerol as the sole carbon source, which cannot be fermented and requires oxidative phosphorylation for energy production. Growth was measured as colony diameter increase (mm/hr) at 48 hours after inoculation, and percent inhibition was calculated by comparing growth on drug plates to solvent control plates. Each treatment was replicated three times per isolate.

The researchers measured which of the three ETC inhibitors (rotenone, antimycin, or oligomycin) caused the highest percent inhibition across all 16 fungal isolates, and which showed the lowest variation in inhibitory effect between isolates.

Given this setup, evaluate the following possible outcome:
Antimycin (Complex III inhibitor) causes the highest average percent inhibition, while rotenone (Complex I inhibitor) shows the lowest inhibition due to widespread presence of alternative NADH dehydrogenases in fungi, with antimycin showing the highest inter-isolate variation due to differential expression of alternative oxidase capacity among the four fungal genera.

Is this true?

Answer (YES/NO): NO